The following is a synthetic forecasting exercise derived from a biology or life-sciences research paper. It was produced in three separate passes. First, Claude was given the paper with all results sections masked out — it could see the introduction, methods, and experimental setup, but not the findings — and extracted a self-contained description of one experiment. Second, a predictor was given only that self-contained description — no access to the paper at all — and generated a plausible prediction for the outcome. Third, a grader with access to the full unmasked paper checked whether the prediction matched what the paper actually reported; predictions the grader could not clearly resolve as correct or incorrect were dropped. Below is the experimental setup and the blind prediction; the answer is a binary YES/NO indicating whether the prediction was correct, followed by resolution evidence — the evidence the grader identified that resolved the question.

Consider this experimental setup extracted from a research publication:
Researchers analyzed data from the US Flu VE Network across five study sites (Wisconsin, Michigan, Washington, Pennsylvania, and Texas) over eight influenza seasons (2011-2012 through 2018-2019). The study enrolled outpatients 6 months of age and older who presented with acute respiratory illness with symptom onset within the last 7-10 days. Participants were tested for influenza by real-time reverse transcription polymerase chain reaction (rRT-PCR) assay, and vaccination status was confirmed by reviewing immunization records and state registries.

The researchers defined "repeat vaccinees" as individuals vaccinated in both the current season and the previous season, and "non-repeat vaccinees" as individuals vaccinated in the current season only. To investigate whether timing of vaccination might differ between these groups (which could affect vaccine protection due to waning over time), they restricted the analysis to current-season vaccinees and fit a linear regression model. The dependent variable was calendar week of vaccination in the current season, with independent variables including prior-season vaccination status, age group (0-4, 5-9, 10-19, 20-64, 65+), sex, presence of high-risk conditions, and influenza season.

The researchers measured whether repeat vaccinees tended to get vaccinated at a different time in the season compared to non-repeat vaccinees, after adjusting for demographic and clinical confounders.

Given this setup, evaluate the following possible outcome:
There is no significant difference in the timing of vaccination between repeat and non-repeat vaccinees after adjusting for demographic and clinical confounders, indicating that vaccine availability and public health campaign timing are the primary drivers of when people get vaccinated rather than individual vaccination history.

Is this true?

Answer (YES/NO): NO